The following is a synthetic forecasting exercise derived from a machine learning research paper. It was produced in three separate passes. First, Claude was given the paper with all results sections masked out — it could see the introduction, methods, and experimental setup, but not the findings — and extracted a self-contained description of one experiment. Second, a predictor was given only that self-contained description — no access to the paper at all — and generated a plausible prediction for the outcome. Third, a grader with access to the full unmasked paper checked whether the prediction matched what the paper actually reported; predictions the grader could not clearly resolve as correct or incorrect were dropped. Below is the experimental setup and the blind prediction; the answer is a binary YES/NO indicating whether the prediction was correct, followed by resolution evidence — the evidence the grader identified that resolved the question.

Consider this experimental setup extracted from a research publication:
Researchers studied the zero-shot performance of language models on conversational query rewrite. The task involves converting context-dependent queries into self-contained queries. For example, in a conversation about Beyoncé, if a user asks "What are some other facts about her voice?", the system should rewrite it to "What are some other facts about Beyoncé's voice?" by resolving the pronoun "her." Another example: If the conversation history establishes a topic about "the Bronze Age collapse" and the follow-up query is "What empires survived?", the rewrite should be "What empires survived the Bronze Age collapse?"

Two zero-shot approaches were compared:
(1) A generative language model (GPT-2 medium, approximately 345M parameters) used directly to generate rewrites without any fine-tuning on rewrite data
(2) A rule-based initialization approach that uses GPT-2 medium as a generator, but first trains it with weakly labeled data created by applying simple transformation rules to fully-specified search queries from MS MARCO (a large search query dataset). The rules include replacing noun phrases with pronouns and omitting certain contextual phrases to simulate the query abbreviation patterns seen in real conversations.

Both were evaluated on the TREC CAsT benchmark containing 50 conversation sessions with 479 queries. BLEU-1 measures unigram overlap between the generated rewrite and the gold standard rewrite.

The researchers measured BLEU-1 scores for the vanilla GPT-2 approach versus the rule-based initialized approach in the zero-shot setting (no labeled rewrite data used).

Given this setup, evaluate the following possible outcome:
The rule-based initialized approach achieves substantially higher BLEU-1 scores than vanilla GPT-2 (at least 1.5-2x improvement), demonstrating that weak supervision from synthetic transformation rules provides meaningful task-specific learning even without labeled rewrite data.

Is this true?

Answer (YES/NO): YES